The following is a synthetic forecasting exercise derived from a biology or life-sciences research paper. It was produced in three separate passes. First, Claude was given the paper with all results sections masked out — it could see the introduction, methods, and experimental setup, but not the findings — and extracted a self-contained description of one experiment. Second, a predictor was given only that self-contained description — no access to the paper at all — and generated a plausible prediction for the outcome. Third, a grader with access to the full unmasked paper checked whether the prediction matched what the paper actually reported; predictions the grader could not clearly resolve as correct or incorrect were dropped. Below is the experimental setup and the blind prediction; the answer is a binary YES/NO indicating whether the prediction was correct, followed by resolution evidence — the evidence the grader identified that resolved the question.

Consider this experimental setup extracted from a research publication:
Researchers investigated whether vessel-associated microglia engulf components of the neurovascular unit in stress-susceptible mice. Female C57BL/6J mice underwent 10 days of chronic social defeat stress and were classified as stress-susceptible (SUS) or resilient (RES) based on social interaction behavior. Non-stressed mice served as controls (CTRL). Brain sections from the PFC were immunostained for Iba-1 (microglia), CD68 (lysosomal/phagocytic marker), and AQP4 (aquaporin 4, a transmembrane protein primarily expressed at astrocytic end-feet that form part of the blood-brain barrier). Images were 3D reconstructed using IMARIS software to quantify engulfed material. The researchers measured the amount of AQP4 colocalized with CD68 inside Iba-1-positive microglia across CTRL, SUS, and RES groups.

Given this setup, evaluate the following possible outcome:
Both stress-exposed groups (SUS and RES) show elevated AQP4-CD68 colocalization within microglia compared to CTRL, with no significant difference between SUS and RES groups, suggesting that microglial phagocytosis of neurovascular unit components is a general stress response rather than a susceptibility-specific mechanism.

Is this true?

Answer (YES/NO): NO